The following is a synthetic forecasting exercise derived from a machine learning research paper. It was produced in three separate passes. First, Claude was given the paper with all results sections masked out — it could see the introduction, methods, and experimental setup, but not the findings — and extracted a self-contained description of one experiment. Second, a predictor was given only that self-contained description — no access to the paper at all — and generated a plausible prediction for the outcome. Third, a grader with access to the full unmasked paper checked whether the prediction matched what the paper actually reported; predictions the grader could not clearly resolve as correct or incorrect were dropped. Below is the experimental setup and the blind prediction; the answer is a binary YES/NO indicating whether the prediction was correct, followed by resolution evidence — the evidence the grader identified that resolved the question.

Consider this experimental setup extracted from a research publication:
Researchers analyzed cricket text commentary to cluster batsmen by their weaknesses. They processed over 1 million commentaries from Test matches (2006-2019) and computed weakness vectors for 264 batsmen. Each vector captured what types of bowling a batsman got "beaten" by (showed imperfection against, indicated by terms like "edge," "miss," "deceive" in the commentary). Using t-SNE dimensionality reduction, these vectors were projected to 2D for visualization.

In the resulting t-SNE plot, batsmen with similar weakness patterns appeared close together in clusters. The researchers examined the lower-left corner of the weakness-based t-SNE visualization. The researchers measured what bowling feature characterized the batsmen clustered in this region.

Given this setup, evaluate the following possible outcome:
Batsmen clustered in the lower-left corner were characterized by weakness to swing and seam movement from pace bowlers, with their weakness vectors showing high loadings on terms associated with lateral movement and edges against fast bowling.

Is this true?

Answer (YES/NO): NO